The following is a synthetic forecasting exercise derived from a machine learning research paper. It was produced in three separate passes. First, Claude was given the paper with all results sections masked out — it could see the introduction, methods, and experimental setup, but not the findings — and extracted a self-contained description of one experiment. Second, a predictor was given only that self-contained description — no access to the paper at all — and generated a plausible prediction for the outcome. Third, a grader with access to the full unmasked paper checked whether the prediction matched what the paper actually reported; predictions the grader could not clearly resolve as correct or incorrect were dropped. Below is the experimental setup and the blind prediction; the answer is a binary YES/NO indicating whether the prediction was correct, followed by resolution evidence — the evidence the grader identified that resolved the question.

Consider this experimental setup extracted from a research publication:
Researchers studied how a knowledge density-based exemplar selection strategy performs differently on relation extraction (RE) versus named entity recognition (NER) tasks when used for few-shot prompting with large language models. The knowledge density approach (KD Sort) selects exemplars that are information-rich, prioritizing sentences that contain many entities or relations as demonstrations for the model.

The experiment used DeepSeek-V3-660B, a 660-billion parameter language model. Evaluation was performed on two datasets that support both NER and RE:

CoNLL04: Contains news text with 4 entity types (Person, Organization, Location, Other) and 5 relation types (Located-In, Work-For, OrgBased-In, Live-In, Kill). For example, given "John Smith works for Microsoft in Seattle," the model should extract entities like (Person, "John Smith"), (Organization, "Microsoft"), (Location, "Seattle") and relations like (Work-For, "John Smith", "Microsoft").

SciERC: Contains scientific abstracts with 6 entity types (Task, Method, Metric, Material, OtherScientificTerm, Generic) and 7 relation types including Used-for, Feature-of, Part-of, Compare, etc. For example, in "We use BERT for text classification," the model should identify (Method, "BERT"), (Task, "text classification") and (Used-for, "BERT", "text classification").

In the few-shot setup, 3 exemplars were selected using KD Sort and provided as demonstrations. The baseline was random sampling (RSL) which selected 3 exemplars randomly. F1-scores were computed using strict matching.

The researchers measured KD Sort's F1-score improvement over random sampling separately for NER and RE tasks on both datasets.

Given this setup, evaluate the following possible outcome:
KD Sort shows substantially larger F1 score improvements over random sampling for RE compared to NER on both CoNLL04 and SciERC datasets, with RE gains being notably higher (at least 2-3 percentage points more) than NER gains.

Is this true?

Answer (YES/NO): NO